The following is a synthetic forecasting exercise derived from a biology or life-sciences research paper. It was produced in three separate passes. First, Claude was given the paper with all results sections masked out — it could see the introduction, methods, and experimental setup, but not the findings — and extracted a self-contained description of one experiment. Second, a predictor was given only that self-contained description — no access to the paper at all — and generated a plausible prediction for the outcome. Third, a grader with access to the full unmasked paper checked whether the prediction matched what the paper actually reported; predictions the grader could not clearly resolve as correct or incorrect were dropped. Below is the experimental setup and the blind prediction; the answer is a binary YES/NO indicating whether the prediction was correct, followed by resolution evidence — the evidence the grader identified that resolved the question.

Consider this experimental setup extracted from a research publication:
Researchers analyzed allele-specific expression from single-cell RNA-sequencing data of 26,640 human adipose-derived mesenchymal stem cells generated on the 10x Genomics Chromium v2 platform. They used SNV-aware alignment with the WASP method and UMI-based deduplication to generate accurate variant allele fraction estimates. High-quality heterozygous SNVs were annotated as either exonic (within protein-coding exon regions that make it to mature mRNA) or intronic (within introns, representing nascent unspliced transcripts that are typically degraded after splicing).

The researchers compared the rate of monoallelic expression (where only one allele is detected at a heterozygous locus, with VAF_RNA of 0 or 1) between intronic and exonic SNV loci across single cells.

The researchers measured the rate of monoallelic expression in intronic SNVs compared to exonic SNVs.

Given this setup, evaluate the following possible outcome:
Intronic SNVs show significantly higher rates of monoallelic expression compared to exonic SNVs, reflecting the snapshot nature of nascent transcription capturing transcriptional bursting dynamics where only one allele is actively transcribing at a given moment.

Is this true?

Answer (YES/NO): YES